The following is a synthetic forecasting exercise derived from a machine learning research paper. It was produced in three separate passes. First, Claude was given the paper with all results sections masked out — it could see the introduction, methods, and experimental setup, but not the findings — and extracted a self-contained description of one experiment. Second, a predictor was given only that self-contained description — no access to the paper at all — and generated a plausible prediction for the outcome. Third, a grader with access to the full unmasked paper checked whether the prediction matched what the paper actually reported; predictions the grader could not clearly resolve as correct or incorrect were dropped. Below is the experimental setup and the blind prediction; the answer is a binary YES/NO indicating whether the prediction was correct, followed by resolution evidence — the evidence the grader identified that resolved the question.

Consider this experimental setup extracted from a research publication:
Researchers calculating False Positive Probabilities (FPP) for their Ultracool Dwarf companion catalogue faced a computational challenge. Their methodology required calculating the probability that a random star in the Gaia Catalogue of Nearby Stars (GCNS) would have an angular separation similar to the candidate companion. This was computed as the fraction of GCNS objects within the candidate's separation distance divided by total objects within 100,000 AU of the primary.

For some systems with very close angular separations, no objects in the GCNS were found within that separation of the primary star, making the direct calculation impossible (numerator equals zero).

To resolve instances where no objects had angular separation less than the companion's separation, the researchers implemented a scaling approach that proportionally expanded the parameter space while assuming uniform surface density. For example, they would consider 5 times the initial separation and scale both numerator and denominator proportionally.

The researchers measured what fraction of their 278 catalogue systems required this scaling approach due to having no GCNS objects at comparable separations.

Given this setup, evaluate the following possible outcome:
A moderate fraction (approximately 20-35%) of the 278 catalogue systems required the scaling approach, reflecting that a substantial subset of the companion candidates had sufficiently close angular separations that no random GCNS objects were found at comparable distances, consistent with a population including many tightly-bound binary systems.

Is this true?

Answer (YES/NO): NO